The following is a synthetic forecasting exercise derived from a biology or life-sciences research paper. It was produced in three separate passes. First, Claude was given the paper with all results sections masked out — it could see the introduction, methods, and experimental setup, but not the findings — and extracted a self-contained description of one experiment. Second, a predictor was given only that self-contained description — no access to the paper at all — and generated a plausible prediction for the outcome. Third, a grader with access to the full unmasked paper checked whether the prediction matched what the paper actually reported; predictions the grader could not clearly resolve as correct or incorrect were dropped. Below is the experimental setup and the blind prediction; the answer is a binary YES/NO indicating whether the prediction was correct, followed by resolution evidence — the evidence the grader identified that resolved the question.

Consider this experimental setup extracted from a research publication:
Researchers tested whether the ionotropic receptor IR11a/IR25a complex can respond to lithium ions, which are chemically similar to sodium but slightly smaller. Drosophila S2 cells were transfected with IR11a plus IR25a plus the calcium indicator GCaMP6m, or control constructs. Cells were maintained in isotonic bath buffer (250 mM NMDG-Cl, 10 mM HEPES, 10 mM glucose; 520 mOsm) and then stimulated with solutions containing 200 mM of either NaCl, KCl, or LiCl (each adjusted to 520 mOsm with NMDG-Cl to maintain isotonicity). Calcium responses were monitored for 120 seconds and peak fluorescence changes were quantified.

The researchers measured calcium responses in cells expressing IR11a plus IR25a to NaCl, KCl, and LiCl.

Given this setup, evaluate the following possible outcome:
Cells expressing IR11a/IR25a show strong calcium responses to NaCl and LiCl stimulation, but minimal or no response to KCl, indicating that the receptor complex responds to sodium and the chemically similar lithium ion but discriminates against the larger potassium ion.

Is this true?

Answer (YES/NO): NO